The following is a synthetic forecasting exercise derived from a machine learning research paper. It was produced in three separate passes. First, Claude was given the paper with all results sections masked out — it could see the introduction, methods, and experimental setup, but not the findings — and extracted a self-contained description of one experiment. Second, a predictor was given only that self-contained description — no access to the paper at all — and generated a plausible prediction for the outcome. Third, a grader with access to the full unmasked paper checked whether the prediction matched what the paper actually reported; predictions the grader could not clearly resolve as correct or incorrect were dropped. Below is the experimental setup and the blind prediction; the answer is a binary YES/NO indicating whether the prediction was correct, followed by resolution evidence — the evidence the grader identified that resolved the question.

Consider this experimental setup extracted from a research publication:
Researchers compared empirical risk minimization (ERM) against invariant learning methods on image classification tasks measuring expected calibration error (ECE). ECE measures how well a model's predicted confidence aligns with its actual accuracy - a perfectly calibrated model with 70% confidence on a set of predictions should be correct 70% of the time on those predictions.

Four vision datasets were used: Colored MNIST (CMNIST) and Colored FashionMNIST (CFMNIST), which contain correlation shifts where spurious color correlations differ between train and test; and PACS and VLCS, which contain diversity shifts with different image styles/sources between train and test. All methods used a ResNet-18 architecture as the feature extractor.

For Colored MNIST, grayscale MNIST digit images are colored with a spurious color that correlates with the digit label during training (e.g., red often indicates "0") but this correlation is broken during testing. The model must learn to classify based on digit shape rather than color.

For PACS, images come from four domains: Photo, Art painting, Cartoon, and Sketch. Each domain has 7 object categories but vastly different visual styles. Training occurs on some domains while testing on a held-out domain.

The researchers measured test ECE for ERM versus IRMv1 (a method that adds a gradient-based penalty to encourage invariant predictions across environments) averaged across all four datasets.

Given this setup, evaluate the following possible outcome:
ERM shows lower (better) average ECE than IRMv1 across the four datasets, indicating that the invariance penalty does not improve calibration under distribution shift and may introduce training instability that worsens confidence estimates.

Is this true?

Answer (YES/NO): NO